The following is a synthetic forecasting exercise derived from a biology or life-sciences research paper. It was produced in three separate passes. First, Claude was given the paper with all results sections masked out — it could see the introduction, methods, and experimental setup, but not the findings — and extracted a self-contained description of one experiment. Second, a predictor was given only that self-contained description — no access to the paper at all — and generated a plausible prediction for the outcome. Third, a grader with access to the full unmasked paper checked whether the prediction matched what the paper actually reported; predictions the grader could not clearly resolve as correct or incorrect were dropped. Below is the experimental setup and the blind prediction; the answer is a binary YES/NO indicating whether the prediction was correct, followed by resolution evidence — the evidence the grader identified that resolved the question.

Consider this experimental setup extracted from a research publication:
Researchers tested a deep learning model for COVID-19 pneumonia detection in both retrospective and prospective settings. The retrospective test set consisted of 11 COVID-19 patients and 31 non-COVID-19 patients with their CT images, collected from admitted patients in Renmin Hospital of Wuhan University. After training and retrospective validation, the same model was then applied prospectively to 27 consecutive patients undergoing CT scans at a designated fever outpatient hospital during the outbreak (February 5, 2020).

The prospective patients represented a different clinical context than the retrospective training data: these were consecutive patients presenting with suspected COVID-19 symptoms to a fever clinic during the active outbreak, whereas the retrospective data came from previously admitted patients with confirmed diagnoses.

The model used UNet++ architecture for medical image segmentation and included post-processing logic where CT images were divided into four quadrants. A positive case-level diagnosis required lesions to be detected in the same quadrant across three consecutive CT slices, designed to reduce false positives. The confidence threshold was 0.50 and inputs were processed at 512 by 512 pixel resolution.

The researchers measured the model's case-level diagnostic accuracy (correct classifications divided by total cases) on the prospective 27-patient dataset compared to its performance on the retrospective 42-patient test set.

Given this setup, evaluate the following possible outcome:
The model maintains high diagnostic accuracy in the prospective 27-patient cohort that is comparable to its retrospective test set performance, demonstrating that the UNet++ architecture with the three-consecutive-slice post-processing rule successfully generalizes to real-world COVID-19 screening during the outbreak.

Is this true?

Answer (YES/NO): YES